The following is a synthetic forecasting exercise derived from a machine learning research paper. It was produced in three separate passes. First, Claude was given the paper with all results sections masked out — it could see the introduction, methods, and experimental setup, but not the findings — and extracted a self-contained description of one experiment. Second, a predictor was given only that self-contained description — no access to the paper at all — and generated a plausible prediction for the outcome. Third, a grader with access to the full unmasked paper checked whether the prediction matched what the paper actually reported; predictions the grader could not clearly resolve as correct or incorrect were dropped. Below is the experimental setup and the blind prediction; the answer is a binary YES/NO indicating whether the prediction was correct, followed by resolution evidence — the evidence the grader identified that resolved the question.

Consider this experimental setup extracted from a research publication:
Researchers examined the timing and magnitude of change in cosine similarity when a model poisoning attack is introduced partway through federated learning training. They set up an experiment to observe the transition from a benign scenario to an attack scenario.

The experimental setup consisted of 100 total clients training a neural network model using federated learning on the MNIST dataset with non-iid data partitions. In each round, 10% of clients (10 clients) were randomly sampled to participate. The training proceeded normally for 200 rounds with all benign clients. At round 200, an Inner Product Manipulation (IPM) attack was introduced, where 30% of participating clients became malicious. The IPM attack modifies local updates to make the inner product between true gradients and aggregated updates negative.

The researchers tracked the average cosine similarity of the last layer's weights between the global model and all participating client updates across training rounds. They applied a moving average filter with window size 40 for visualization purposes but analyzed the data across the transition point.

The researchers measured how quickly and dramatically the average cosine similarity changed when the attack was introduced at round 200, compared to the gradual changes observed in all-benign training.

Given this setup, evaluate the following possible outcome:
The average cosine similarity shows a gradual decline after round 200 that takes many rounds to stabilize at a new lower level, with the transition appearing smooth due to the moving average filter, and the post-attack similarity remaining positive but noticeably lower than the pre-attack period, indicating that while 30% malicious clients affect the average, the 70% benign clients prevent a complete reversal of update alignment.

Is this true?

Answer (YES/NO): NO